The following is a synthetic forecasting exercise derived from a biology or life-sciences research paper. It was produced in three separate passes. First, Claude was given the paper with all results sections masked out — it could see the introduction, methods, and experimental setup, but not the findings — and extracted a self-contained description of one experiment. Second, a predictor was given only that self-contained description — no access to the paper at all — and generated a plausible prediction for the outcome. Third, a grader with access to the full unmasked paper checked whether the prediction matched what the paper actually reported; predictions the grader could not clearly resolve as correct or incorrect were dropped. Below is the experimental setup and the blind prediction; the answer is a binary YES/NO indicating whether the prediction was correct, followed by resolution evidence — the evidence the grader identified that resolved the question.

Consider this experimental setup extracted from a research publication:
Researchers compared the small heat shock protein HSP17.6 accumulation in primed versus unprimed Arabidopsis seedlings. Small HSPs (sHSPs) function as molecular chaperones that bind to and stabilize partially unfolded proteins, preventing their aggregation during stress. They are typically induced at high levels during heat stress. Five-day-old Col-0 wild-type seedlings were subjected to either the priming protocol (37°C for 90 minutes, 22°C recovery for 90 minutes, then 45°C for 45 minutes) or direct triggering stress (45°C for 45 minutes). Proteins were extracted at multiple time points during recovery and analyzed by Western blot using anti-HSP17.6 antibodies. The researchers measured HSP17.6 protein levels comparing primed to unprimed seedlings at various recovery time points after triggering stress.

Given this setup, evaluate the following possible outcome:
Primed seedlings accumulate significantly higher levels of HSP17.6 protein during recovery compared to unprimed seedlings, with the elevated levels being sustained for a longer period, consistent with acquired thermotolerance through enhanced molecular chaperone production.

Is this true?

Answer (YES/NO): YES